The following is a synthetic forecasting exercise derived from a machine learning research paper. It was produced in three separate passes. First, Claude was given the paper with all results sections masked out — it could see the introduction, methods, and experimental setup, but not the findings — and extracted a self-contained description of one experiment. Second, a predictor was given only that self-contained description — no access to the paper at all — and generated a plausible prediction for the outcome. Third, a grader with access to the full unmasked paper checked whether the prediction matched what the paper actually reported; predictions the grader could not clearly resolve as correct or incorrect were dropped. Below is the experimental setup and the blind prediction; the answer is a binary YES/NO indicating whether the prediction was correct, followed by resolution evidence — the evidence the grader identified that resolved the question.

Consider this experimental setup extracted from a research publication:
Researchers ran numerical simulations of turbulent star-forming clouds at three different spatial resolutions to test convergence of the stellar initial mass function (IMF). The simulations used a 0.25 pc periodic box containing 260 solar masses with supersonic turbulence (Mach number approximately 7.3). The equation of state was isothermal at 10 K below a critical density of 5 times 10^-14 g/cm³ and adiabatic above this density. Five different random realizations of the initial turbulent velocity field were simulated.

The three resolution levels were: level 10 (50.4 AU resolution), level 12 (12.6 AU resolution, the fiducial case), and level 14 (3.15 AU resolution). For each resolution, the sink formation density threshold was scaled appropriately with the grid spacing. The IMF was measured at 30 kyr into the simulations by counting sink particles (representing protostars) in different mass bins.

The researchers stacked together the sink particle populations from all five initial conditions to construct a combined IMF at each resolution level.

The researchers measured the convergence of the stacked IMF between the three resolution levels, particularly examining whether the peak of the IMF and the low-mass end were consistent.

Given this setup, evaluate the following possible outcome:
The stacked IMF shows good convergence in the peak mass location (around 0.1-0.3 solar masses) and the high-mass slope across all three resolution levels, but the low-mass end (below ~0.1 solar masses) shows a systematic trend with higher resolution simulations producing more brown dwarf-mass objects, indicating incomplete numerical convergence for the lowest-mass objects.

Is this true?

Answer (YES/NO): NO